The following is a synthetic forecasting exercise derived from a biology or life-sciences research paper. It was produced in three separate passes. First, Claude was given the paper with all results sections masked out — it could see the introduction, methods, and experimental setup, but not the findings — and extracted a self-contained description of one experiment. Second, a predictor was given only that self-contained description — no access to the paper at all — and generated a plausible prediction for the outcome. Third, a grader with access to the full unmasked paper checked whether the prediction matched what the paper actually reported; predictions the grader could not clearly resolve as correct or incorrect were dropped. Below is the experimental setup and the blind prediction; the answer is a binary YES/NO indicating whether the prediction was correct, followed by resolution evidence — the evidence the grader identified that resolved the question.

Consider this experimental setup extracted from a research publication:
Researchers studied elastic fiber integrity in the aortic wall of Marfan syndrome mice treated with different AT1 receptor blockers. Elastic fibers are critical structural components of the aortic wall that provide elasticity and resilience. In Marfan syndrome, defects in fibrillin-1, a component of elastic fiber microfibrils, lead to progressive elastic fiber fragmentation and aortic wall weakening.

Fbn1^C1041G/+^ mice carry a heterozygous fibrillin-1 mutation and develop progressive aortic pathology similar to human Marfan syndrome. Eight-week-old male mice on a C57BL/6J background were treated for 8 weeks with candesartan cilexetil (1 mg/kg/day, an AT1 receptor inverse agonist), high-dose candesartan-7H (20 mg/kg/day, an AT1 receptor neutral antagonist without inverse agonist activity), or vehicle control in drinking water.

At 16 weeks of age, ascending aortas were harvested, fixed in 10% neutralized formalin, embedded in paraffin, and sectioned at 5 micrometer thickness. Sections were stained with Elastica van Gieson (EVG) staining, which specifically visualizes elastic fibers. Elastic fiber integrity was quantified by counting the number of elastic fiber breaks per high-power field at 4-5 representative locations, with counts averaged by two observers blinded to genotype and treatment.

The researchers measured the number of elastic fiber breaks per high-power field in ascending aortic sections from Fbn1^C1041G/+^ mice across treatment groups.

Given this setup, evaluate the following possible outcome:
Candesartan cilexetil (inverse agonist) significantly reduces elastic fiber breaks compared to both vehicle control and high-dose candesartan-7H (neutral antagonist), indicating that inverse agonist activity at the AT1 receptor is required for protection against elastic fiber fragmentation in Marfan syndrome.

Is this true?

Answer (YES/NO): YES